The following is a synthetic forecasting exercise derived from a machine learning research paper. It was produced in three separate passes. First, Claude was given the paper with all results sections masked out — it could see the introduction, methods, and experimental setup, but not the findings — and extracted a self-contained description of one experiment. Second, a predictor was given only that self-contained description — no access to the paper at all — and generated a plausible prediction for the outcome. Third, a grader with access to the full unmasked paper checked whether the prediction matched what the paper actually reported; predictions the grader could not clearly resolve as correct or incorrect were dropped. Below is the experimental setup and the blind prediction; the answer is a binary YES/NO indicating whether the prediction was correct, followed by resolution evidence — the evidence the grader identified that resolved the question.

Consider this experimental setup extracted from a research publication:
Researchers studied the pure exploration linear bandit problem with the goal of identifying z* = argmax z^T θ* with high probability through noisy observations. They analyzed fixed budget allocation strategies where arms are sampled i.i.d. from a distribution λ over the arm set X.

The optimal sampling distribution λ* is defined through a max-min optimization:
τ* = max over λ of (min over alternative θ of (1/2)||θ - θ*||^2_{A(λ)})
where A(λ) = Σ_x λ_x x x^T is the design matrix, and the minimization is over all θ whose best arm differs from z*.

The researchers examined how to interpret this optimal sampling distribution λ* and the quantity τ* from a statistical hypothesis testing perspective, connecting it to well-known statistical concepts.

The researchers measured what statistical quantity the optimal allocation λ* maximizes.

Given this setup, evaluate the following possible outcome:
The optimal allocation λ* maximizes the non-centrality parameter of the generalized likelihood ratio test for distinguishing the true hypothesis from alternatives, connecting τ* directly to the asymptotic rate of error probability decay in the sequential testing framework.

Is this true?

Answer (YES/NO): NO